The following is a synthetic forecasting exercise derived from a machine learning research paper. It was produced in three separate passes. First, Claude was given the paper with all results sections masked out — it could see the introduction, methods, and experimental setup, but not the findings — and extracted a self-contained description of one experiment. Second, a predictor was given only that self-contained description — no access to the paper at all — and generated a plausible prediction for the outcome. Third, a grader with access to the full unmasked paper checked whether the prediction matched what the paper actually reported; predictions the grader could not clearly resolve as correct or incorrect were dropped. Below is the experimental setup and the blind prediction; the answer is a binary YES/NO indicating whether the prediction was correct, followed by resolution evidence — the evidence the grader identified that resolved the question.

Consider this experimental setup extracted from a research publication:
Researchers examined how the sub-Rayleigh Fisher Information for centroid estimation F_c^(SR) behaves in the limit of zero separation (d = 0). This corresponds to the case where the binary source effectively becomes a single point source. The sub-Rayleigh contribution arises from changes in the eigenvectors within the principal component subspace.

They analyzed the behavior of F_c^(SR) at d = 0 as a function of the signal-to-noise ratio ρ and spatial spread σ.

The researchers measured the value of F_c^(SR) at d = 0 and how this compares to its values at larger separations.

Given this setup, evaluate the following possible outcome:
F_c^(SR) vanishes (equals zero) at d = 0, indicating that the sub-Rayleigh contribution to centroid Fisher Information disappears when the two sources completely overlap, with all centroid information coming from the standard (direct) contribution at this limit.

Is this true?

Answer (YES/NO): NO